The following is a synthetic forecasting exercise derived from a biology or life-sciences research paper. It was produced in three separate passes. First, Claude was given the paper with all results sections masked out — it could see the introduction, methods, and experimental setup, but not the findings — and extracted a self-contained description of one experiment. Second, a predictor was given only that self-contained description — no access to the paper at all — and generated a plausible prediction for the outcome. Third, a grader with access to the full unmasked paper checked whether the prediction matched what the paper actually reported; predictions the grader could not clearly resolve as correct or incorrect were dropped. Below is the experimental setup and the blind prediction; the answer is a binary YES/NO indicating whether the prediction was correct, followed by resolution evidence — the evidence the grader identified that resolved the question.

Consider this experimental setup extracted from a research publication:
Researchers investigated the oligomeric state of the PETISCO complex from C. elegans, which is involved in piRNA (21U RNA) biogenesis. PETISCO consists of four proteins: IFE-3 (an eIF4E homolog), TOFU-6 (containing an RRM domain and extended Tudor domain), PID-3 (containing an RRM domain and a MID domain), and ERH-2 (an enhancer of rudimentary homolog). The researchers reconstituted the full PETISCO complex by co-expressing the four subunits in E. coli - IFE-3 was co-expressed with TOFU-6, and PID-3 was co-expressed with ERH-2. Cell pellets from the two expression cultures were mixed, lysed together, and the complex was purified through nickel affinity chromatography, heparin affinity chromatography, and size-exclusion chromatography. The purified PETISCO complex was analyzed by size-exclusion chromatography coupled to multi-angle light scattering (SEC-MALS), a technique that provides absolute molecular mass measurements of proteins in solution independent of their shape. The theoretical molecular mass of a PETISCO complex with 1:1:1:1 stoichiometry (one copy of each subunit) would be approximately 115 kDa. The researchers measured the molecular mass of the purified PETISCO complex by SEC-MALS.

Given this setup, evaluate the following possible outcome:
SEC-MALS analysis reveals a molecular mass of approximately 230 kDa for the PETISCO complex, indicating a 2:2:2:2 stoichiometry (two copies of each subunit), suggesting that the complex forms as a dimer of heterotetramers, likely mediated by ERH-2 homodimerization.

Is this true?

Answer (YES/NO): YES